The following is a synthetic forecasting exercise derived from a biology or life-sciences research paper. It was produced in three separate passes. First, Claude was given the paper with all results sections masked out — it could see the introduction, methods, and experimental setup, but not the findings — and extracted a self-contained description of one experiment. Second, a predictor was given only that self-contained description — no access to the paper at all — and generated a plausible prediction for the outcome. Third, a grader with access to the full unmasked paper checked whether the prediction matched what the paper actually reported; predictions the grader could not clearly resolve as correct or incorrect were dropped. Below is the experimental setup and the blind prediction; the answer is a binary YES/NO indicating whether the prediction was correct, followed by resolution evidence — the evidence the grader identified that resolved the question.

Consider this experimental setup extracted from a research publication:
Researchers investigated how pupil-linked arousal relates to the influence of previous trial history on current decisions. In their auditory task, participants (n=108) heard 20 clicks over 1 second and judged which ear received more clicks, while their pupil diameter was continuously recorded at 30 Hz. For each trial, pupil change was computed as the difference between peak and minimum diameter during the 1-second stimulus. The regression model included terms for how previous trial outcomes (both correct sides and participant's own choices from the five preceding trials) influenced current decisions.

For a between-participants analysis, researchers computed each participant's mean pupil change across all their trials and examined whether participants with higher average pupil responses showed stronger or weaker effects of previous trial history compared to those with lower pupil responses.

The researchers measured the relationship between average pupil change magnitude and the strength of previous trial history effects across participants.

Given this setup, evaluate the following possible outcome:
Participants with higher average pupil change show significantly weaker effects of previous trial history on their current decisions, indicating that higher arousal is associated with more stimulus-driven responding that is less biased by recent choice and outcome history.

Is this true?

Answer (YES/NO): NO